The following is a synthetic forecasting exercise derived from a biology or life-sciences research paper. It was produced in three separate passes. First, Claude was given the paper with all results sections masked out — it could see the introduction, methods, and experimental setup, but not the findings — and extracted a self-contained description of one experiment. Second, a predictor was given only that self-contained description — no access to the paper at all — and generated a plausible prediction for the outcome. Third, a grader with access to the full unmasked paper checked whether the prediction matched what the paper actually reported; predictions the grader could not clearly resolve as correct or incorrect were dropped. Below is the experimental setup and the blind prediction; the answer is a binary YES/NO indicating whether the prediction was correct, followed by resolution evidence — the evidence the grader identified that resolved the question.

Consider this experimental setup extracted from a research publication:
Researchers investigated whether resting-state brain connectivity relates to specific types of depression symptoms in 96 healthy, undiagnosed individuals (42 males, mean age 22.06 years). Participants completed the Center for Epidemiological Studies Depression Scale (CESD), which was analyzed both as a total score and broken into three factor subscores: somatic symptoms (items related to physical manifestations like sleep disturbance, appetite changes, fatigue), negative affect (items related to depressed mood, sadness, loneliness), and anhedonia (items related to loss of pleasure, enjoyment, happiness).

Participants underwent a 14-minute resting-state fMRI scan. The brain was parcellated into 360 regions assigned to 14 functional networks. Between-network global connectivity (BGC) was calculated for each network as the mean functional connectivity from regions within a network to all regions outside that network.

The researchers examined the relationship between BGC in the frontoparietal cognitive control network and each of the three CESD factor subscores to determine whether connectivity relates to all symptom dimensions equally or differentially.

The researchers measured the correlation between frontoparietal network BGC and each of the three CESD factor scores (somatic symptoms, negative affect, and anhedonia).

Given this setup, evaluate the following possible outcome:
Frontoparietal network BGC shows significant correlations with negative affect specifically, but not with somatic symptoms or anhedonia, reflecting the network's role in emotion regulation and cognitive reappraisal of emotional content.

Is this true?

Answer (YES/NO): NO